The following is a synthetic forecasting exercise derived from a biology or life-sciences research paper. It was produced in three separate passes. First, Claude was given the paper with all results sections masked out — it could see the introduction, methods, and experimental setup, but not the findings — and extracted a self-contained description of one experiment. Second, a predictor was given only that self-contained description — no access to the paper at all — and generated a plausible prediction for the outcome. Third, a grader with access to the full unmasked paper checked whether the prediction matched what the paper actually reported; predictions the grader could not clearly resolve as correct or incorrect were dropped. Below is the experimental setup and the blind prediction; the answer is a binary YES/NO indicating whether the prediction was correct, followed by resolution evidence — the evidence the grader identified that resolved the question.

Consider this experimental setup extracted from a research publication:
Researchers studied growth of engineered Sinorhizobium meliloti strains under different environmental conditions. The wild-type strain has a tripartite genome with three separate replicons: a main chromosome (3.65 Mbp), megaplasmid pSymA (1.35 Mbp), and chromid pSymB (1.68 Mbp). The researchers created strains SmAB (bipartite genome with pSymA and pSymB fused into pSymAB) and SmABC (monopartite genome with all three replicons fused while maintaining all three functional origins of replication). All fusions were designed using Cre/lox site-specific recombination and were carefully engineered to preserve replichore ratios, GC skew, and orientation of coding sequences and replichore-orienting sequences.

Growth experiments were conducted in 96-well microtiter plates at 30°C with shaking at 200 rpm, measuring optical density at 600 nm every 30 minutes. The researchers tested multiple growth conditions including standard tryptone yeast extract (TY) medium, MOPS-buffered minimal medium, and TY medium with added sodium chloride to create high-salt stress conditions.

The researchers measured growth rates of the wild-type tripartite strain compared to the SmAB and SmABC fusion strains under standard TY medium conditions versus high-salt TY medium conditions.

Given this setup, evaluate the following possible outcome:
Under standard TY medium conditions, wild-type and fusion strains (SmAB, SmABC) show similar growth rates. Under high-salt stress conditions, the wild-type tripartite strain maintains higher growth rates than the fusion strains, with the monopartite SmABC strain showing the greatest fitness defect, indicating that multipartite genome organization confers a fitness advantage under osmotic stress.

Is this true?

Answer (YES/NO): NO